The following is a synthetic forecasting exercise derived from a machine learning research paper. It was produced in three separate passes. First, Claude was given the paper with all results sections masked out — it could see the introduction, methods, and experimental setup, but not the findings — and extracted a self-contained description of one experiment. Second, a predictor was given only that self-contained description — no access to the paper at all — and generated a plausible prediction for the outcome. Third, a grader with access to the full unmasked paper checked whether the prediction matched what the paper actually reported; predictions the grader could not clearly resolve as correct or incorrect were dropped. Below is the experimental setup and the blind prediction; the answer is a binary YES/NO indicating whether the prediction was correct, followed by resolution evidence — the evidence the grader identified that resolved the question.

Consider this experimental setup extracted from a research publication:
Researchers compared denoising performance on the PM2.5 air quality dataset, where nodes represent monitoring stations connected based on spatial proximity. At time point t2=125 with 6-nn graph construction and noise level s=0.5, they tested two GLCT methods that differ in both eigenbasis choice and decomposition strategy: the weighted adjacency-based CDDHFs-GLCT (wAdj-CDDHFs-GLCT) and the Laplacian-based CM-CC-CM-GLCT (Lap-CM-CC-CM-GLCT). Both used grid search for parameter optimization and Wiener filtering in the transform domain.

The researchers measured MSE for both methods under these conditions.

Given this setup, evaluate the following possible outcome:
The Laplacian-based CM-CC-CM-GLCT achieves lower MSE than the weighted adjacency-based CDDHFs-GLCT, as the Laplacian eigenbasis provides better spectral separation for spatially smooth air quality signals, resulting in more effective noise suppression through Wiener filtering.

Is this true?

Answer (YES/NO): NO